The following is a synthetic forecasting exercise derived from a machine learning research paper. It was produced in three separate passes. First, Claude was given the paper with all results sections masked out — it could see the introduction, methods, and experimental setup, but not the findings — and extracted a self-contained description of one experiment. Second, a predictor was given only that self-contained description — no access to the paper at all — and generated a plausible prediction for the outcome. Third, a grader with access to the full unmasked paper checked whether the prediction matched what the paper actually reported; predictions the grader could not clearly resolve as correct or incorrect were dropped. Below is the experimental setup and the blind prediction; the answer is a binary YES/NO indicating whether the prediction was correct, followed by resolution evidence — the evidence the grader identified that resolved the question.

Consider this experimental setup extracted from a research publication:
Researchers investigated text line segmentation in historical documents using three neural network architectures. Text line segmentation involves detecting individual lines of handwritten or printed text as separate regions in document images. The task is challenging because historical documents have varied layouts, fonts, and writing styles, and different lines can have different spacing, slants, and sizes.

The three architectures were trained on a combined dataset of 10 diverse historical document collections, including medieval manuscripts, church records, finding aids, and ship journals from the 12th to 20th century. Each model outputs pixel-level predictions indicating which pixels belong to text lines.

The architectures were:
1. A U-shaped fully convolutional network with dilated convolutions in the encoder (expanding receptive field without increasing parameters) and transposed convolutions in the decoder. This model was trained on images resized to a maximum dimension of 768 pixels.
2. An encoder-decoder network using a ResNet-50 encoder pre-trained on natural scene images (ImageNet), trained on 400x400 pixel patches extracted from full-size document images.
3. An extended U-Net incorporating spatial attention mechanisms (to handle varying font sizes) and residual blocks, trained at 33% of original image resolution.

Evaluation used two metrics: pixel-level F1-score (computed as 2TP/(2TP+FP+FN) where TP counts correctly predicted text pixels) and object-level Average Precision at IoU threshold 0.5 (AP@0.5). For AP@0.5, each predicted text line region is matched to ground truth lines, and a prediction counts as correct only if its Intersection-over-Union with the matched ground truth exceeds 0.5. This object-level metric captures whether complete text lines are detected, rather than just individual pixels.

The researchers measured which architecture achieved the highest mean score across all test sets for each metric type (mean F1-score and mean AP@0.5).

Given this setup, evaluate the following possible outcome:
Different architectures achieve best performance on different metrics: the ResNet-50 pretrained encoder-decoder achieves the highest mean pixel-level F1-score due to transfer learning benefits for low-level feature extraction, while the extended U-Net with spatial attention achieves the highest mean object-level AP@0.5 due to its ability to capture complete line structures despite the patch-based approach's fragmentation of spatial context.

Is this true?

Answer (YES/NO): NO